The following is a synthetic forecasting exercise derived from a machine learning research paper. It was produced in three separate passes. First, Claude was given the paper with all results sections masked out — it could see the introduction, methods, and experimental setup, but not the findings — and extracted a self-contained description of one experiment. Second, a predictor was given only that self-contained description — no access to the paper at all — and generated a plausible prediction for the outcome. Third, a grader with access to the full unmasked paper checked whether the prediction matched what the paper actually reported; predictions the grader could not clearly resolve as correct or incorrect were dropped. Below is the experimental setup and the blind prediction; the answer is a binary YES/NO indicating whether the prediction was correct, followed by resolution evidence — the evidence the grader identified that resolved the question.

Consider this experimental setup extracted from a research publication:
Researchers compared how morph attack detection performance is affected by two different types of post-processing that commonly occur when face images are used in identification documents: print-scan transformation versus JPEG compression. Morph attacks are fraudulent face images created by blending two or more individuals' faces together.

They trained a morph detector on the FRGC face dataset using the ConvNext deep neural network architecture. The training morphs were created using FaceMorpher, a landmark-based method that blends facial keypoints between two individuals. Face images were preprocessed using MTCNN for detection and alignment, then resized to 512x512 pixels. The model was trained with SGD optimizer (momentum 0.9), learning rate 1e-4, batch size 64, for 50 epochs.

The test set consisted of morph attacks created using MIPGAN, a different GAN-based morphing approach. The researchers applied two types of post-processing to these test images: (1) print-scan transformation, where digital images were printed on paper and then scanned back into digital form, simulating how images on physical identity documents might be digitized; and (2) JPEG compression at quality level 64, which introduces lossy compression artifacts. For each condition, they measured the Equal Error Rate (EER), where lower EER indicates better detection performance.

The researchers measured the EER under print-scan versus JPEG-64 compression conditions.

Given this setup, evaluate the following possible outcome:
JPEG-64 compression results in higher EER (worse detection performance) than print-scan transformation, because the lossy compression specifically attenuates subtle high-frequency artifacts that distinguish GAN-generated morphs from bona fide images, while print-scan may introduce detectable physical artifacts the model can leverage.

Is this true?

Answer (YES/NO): NO